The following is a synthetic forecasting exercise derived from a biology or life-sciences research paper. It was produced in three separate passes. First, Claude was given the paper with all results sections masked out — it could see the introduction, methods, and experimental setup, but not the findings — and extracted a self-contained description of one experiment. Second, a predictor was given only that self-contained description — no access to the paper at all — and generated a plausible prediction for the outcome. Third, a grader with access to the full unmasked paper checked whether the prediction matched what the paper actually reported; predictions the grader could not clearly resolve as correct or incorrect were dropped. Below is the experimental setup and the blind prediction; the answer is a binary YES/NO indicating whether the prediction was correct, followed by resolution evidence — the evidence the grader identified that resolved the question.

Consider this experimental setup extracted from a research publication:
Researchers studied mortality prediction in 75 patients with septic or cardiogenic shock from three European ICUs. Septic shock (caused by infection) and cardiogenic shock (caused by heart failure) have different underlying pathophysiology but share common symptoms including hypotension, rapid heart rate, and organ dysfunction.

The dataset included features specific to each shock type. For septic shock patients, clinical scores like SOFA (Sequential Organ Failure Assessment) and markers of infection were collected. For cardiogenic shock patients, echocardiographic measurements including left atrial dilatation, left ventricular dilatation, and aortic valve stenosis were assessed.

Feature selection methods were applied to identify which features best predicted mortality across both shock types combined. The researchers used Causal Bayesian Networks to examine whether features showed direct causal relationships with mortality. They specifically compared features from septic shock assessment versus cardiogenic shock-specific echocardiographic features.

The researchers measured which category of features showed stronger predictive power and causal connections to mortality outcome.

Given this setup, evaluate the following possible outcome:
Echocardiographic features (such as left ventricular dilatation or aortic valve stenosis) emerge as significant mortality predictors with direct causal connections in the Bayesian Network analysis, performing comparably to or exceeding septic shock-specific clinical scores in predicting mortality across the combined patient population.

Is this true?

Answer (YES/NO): NO